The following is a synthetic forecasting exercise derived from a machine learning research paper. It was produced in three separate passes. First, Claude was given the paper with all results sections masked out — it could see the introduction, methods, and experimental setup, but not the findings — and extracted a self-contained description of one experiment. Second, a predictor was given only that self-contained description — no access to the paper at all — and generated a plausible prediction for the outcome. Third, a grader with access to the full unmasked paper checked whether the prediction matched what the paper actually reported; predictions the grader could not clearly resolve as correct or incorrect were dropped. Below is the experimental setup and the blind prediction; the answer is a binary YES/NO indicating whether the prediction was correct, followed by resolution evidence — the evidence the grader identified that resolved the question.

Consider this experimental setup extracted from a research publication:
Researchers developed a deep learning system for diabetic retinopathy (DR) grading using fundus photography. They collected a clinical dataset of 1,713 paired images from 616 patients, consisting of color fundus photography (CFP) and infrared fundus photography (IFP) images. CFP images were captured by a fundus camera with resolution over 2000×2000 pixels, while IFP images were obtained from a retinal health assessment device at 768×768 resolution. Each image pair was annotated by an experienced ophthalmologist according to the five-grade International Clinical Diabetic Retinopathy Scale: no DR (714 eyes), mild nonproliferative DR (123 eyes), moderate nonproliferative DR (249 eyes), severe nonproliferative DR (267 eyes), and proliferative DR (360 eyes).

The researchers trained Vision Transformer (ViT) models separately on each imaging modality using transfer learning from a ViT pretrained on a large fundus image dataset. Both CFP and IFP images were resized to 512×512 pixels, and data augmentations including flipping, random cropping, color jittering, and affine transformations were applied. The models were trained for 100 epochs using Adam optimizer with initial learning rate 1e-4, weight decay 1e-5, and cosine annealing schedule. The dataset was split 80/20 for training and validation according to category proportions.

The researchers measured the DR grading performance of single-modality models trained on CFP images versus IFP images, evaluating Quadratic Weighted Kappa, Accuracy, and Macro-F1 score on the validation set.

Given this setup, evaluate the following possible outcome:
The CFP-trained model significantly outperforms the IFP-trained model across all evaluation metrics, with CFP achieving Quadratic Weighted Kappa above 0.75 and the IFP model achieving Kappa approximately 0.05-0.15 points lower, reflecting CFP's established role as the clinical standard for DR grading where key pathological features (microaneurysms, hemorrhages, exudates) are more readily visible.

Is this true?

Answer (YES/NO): NO